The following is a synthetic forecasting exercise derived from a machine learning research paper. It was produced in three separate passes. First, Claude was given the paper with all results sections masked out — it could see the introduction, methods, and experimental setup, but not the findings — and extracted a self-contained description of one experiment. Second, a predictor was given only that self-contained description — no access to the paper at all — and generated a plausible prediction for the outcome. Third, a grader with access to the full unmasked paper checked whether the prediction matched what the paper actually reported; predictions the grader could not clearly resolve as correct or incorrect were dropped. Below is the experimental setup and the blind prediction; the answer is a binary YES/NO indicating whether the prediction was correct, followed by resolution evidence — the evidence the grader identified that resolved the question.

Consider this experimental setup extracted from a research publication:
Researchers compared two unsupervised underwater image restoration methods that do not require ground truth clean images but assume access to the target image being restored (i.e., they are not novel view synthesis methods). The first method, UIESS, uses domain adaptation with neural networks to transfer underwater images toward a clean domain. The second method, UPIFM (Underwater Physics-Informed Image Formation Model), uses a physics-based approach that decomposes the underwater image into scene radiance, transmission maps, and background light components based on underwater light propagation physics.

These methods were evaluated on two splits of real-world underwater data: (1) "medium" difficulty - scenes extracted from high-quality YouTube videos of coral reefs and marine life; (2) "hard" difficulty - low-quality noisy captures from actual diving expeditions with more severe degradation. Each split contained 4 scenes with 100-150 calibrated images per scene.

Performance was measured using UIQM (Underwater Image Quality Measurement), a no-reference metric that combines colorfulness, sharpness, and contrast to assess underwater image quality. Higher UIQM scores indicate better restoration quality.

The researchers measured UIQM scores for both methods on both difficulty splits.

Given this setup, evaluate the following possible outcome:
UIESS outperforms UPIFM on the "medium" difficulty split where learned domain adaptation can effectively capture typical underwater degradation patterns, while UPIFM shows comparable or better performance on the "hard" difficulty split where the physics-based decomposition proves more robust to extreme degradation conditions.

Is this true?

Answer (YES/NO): NO